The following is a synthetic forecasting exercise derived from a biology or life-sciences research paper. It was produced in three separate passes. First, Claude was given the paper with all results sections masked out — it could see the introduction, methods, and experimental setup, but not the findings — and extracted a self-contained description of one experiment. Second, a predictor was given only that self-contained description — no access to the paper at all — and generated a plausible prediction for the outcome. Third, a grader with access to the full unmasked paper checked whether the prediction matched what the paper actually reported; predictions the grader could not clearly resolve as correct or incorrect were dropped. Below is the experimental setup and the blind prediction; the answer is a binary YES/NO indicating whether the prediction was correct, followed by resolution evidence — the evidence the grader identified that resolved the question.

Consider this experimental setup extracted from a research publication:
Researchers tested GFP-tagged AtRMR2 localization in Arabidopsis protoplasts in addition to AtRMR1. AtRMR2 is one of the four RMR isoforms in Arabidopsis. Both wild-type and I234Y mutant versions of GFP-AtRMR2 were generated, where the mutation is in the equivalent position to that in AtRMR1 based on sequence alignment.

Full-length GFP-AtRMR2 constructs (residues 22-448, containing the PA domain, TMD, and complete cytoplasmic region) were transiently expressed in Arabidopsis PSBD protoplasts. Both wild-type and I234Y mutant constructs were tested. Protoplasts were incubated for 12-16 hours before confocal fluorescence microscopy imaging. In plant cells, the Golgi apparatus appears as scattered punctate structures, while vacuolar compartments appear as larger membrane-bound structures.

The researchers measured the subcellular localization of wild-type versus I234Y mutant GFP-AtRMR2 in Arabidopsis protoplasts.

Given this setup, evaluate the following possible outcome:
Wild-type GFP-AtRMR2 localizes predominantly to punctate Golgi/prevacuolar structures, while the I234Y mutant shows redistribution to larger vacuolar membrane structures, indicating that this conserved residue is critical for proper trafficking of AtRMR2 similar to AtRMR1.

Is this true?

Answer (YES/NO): NO